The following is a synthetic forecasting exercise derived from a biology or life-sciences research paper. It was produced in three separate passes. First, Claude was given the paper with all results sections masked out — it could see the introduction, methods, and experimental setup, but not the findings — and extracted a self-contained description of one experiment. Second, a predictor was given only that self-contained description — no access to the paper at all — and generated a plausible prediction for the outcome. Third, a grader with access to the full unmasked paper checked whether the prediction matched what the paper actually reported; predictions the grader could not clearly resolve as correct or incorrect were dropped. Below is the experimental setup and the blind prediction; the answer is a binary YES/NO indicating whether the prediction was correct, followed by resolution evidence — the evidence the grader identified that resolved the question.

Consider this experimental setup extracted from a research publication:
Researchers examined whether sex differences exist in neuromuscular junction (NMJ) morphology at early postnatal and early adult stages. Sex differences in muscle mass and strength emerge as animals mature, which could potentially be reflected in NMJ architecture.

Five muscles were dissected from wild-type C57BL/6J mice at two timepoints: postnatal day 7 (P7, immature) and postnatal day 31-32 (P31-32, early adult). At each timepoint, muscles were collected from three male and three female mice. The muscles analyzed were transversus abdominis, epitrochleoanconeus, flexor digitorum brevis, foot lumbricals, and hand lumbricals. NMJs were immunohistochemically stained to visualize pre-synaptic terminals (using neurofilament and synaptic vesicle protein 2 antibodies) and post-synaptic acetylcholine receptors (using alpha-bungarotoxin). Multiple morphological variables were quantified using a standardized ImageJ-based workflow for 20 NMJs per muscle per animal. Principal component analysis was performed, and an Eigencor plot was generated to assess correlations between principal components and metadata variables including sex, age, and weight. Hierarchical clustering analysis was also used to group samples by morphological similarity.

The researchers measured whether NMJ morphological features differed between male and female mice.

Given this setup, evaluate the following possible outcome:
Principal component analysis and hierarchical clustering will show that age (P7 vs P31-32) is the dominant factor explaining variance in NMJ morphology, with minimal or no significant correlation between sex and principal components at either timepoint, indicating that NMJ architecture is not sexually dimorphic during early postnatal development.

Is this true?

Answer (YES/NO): YES